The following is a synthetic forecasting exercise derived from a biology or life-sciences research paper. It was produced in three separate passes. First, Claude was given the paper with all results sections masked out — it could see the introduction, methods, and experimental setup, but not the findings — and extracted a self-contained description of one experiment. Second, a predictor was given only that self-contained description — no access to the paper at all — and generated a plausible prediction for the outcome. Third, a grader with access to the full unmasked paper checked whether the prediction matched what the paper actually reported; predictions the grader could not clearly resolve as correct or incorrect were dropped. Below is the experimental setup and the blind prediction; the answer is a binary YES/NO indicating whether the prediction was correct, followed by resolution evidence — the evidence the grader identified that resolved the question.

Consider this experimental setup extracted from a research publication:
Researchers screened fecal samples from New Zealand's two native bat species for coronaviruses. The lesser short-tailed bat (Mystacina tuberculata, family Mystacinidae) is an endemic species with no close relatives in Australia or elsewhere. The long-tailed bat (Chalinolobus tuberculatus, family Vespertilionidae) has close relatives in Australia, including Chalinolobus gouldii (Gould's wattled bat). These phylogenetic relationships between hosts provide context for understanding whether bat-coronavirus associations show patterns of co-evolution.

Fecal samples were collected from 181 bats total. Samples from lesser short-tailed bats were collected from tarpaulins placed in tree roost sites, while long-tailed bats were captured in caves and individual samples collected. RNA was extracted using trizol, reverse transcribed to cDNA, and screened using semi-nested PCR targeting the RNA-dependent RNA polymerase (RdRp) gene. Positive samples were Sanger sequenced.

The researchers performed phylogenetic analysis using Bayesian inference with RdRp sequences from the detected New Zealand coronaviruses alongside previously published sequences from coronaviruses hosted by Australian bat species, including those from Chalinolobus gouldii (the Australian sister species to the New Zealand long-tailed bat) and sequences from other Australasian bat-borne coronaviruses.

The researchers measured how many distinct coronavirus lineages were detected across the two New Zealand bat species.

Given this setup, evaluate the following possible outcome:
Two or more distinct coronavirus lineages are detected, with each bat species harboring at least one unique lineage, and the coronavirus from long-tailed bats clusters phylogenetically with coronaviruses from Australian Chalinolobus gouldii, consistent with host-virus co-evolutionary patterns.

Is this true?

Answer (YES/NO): NO